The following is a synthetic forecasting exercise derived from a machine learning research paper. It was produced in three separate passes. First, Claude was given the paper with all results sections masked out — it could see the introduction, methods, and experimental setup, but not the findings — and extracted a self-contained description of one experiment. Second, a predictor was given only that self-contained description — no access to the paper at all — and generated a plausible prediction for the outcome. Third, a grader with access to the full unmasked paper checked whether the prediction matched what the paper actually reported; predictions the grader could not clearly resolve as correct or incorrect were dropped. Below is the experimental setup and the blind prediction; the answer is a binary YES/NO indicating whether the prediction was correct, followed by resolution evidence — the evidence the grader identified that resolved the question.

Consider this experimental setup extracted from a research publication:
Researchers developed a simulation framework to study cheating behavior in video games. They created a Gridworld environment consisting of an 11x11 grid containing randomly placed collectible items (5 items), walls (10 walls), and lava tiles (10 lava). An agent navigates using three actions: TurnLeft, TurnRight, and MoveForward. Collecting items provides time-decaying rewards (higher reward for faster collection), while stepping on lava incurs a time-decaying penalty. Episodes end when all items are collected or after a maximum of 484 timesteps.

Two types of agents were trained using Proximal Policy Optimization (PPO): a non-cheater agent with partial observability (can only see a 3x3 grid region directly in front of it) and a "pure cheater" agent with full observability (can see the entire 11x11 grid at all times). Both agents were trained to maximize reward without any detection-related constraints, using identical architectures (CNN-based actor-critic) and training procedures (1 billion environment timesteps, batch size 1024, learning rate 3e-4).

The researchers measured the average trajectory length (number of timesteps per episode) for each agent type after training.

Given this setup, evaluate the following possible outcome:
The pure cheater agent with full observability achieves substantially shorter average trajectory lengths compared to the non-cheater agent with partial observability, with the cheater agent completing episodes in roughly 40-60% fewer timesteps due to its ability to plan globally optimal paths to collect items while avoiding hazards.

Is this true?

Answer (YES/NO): NO